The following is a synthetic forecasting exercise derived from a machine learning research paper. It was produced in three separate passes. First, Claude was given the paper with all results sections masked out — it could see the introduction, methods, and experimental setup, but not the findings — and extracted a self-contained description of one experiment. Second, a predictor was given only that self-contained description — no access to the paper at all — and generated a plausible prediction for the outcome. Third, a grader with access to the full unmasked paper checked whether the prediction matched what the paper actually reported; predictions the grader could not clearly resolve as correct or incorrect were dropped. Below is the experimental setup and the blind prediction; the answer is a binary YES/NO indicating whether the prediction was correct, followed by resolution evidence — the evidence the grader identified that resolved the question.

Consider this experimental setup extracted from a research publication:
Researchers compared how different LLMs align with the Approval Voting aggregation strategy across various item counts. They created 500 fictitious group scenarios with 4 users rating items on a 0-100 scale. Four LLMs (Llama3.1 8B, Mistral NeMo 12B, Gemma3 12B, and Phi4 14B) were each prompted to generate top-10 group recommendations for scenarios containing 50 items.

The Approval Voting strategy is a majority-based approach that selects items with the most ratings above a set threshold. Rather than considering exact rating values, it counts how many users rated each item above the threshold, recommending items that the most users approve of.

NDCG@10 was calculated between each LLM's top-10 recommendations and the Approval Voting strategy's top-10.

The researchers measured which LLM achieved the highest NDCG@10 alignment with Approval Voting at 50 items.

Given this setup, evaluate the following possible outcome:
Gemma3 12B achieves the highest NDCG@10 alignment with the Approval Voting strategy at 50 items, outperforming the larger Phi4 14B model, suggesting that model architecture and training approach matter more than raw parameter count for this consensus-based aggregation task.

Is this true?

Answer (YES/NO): NO